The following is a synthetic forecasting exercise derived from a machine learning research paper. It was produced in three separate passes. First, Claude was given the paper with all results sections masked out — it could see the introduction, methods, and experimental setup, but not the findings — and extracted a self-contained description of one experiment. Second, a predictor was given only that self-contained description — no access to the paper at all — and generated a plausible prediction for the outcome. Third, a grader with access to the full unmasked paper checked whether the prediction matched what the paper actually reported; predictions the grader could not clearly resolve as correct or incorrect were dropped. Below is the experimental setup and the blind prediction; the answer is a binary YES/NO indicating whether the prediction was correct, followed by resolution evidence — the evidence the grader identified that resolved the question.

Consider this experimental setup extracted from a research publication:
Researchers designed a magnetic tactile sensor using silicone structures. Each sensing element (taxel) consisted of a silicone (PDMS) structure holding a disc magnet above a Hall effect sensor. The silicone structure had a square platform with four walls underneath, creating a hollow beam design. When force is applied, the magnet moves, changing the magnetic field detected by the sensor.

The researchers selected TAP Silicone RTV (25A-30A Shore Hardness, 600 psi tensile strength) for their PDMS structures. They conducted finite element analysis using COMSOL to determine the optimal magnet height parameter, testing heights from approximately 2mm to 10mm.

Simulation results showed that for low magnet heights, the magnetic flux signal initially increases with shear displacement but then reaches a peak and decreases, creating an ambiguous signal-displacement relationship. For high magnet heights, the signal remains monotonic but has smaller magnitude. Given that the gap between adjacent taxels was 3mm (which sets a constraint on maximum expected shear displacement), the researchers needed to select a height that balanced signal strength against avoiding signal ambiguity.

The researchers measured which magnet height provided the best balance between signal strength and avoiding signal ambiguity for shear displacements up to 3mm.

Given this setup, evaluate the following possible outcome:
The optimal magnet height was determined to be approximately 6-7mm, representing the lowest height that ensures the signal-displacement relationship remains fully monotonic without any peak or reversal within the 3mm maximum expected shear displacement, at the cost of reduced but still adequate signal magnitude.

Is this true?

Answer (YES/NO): YES